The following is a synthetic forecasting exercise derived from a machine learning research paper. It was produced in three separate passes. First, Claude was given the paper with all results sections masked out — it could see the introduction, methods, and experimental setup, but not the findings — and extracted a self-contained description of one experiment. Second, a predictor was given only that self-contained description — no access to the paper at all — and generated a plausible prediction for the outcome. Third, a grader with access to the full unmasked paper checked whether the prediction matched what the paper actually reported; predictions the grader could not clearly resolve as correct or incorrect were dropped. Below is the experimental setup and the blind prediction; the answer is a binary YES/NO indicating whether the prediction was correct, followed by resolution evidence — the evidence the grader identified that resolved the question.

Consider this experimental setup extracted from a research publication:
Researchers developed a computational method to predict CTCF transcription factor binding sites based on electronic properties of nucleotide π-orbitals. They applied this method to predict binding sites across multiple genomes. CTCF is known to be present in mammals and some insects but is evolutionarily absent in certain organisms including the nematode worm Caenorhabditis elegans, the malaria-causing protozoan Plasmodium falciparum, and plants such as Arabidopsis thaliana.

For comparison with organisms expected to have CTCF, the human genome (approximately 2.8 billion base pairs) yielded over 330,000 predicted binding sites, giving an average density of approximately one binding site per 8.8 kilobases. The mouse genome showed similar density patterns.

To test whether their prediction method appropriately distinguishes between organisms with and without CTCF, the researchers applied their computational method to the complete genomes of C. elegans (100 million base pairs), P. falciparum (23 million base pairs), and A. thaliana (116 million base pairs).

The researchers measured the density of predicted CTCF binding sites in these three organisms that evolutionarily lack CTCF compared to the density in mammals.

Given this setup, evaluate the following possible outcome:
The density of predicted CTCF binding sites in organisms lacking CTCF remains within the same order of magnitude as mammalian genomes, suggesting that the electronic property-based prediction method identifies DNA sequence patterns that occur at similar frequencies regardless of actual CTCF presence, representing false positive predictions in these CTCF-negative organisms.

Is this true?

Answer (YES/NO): NO